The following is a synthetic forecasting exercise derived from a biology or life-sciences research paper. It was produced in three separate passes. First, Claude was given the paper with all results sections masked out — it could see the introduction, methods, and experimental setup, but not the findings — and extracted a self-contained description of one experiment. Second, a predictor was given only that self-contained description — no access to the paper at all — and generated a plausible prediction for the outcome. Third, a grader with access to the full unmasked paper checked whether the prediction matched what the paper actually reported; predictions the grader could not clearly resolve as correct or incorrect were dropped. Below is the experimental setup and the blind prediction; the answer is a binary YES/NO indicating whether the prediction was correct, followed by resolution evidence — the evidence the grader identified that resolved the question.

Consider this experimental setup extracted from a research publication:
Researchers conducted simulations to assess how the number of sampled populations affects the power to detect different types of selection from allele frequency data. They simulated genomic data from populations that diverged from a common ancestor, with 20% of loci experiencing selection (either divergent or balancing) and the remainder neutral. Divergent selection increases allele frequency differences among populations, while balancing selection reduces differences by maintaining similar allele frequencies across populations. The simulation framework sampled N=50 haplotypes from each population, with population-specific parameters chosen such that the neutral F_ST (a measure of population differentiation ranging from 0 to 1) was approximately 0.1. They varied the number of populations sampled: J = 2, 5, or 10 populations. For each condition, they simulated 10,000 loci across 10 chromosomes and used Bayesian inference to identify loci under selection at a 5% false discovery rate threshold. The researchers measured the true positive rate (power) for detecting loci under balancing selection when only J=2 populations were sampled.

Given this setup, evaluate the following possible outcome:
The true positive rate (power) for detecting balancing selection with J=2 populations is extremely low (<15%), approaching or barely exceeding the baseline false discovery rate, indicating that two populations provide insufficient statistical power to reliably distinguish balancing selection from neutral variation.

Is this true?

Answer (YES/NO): YES